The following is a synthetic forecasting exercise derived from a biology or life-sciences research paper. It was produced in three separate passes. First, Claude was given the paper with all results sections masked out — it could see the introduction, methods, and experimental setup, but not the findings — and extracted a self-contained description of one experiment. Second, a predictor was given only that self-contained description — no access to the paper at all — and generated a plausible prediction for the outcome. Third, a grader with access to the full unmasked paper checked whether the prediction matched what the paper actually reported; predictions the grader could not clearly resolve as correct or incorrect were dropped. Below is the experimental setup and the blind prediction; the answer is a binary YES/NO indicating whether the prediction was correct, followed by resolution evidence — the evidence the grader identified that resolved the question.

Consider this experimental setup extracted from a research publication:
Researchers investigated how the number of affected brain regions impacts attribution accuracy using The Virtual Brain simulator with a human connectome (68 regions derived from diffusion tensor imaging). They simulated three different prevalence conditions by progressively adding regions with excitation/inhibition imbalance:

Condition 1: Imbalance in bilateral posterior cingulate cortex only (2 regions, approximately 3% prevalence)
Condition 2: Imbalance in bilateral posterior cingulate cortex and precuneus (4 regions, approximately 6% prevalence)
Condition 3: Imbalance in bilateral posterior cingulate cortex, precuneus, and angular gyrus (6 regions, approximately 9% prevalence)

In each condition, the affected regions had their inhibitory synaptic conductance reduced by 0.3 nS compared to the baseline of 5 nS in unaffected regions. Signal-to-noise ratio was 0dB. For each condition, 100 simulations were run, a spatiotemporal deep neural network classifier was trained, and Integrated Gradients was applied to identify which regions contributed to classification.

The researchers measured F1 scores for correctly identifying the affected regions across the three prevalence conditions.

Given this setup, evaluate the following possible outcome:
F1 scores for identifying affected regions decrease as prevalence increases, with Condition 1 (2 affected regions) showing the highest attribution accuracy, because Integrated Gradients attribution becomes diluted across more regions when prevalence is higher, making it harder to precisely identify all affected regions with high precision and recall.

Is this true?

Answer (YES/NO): NO